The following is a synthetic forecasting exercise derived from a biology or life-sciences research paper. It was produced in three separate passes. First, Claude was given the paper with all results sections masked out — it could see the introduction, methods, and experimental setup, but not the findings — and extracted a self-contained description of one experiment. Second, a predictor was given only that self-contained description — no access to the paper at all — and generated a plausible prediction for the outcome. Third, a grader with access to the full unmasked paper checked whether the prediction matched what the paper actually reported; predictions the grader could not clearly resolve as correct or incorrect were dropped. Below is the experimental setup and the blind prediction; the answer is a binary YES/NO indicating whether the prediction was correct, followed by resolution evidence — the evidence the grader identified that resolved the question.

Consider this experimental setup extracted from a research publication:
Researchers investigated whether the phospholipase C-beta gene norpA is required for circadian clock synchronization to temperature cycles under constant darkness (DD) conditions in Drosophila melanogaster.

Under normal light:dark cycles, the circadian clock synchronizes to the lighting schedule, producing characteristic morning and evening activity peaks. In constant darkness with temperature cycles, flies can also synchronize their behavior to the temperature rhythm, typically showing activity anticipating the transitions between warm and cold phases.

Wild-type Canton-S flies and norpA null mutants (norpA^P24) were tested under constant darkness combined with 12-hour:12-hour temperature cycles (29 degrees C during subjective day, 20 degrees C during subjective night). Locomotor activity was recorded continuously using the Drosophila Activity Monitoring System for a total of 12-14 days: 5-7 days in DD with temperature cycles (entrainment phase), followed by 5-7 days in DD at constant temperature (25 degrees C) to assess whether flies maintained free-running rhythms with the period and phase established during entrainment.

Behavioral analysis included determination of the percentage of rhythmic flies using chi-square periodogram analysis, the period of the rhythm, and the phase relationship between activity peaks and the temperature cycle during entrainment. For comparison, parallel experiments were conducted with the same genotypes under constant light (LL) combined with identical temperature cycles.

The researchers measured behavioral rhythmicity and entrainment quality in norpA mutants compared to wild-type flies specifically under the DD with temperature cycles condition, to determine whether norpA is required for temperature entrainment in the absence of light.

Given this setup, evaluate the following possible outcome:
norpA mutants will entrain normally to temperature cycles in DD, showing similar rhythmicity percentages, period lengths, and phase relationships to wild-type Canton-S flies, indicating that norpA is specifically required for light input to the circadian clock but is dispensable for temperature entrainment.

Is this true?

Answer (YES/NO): NO